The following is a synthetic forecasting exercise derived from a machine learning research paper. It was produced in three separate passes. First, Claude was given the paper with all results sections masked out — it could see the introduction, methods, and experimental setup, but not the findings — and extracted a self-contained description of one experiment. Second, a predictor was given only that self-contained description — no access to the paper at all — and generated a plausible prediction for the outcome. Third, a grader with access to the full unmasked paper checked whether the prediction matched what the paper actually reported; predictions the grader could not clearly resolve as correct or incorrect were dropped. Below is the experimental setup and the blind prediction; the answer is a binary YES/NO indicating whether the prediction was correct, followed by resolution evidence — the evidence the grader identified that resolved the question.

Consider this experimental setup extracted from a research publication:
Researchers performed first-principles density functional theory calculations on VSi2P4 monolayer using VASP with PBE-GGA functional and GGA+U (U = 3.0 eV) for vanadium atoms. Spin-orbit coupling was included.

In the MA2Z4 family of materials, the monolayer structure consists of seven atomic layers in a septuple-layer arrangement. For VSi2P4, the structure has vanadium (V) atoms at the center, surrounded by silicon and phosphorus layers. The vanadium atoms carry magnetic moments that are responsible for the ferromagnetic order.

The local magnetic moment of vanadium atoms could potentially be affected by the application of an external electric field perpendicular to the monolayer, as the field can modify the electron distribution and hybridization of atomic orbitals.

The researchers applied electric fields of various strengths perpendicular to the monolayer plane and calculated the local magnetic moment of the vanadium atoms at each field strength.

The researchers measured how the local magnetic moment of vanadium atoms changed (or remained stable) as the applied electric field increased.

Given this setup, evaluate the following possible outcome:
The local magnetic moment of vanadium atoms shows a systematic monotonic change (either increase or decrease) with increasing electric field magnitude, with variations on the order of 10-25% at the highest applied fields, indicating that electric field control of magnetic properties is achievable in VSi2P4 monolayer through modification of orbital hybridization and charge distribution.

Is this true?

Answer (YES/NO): NO